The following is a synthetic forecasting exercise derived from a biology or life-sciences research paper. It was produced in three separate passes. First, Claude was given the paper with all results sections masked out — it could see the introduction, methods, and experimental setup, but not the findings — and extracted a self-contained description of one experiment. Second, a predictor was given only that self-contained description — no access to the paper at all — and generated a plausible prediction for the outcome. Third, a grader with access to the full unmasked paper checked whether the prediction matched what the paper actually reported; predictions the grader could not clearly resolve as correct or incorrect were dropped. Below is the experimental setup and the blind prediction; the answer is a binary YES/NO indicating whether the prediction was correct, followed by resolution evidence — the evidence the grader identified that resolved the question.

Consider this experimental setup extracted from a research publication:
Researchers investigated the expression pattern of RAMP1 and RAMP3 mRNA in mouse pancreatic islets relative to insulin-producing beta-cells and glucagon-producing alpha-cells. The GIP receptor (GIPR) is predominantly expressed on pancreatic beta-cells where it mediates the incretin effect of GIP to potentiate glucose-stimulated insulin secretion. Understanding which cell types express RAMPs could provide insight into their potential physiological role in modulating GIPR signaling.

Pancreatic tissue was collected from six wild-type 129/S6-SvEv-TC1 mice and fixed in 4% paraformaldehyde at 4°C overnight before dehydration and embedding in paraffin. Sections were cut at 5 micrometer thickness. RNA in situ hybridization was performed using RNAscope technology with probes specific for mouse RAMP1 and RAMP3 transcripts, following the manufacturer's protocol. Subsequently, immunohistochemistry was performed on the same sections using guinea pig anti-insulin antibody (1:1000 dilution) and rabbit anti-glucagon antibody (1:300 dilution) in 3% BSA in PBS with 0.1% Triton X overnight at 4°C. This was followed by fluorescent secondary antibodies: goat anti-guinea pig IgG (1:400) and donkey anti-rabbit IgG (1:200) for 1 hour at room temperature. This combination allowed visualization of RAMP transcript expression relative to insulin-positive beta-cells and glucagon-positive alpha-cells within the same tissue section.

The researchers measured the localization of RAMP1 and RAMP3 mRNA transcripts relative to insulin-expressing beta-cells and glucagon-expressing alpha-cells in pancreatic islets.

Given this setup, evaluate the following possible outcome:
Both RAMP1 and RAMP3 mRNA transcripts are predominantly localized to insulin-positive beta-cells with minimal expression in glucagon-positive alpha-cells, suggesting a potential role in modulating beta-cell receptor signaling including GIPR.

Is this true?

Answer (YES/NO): NO